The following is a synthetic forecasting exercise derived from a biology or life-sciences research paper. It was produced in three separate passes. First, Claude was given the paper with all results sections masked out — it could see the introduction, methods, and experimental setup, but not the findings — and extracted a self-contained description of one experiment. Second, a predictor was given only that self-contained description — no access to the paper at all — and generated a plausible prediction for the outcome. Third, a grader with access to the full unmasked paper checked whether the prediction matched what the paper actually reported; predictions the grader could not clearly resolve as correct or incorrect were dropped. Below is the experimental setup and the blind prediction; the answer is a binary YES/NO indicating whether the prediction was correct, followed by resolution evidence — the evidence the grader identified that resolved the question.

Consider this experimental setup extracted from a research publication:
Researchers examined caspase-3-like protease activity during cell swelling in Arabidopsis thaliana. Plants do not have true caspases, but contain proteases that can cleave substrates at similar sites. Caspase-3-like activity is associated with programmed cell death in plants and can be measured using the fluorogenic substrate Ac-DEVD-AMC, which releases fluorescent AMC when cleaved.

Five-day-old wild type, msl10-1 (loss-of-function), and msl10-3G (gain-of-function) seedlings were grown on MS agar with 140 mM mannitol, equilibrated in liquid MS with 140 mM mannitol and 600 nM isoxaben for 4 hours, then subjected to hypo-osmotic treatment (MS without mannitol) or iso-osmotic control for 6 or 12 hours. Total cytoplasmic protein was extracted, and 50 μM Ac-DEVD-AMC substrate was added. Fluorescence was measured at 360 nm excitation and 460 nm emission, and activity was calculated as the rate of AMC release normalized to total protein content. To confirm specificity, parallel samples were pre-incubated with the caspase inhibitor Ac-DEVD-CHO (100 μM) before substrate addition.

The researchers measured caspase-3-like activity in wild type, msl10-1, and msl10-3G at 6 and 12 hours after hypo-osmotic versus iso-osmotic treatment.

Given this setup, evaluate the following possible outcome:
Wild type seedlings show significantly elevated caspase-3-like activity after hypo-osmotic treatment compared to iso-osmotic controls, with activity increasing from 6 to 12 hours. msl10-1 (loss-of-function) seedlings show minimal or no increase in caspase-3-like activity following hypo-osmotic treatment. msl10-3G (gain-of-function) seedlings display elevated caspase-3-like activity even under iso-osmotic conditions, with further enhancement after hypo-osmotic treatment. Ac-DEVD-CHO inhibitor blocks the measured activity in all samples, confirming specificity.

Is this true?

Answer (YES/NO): NO